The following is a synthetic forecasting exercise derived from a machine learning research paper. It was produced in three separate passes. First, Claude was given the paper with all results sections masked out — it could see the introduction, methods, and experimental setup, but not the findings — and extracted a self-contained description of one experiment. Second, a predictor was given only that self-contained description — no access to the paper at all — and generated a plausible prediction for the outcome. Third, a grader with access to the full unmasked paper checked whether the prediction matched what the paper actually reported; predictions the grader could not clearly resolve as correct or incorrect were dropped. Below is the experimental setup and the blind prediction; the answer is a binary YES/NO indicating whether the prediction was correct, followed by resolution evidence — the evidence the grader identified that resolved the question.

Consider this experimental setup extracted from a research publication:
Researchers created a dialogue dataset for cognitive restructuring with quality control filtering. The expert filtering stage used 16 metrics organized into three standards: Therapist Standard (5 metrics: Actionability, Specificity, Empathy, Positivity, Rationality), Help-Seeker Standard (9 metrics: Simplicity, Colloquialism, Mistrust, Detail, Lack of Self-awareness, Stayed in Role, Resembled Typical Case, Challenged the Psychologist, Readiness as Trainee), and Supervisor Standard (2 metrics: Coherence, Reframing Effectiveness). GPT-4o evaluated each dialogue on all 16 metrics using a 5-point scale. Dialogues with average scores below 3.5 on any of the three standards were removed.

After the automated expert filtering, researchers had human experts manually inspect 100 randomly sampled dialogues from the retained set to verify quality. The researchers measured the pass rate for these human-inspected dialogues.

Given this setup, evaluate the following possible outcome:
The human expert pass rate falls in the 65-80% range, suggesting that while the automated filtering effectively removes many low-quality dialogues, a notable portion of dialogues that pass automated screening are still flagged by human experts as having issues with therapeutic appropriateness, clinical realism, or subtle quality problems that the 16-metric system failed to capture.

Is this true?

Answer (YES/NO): NO